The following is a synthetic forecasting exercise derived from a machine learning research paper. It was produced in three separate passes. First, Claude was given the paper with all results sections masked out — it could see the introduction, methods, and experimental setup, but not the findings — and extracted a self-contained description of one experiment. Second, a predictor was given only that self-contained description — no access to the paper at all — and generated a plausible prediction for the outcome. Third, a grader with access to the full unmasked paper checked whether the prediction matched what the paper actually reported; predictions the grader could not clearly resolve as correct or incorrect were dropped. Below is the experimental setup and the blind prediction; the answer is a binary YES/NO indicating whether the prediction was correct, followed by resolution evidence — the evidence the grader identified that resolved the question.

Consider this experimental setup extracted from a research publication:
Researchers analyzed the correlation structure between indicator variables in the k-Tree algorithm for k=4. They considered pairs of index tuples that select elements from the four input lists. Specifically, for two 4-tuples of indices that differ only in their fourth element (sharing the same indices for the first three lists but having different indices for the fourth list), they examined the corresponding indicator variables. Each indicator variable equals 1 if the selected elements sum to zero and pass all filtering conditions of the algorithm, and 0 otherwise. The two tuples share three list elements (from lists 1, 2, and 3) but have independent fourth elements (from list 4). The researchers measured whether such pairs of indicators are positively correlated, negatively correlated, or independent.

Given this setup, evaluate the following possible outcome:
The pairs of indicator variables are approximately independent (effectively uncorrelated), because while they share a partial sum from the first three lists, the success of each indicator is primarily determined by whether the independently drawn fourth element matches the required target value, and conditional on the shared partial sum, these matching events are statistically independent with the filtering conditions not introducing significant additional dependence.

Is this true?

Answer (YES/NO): NO